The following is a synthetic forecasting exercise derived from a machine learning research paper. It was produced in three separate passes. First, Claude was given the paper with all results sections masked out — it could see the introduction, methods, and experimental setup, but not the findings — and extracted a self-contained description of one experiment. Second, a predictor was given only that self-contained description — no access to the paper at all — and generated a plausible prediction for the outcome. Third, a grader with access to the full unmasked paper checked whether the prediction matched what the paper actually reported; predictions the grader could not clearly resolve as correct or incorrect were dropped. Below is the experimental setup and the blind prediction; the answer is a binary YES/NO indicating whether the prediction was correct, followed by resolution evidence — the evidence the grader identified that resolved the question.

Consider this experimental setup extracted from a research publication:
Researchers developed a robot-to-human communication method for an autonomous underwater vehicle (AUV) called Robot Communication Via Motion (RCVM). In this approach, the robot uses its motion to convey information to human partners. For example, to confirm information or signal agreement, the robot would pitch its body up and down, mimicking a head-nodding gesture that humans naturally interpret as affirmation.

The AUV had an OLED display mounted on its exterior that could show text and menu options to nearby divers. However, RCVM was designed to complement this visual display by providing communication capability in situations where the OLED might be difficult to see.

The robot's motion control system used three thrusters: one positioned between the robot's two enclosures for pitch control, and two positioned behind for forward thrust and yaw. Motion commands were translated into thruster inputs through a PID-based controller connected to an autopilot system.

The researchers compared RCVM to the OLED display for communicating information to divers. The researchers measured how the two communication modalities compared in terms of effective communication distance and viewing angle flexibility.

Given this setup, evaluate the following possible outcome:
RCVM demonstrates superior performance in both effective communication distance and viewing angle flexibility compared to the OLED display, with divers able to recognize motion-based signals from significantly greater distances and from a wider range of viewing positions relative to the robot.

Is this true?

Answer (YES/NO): YES